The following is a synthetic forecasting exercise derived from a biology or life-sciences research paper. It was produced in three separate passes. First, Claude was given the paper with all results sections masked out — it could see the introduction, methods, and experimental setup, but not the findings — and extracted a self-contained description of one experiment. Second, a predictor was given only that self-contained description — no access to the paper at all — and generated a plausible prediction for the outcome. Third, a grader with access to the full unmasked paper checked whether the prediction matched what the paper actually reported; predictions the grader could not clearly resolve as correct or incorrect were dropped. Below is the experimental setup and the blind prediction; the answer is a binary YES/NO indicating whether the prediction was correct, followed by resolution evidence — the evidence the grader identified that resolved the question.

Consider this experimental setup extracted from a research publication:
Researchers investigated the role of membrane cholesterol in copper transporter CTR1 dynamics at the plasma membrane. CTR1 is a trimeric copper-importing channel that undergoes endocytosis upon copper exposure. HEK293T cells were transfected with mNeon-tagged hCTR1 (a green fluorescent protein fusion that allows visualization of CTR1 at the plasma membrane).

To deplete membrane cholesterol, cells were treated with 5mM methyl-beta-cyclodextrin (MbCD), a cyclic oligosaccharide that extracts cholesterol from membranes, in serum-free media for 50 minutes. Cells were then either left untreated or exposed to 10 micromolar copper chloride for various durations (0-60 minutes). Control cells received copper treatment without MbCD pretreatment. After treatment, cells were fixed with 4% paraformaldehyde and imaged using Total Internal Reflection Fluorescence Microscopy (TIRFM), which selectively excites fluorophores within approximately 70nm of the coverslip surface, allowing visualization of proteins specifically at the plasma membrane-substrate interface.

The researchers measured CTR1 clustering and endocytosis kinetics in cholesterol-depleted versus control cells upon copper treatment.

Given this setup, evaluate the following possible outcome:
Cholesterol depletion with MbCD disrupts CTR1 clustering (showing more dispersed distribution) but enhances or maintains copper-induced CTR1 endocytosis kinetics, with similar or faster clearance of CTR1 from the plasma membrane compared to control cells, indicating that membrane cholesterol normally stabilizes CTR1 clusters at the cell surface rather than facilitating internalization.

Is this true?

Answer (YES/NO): NO